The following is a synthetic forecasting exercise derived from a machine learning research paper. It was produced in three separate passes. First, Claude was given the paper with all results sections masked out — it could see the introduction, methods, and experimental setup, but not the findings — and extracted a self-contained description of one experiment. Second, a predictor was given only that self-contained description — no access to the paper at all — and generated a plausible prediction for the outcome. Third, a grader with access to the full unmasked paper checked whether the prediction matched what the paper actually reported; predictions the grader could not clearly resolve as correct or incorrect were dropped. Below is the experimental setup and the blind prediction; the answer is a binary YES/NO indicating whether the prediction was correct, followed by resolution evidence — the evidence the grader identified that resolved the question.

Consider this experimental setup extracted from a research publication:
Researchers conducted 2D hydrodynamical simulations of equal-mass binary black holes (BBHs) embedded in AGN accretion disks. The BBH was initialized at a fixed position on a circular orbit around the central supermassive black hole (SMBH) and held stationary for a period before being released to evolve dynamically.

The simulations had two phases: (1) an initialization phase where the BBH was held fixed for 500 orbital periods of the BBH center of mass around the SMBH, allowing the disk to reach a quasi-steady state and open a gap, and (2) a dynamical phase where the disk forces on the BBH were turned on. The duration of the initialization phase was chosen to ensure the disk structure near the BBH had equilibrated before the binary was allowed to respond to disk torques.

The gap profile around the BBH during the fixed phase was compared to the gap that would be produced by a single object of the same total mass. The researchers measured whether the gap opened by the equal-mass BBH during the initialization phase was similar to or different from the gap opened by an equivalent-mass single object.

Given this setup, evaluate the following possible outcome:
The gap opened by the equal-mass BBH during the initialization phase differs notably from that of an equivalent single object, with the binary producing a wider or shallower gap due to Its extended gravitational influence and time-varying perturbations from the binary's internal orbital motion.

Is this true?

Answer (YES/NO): NO